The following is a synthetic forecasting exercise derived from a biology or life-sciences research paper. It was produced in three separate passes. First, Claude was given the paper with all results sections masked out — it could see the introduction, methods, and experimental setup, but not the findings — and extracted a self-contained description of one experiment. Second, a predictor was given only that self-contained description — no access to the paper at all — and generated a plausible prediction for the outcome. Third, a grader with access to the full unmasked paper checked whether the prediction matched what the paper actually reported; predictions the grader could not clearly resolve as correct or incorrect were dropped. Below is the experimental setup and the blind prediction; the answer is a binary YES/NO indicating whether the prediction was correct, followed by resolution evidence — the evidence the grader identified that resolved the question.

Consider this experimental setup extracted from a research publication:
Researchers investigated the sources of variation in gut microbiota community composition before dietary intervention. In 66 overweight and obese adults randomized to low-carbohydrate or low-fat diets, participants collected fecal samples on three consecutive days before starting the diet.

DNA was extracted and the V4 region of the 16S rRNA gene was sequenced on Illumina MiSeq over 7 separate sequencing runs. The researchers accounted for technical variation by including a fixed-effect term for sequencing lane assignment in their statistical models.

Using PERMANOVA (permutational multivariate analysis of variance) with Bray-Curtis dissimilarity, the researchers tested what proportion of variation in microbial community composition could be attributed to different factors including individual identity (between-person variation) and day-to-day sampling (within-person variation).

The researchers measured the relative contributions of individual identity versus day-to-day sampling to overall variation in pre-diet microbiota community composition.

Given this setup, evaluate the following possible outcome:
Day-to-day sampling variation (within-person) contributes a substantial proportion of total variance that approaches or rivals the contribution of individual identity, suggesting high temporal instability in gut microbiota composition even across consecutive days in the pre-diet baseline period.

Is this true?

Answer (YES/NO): NO